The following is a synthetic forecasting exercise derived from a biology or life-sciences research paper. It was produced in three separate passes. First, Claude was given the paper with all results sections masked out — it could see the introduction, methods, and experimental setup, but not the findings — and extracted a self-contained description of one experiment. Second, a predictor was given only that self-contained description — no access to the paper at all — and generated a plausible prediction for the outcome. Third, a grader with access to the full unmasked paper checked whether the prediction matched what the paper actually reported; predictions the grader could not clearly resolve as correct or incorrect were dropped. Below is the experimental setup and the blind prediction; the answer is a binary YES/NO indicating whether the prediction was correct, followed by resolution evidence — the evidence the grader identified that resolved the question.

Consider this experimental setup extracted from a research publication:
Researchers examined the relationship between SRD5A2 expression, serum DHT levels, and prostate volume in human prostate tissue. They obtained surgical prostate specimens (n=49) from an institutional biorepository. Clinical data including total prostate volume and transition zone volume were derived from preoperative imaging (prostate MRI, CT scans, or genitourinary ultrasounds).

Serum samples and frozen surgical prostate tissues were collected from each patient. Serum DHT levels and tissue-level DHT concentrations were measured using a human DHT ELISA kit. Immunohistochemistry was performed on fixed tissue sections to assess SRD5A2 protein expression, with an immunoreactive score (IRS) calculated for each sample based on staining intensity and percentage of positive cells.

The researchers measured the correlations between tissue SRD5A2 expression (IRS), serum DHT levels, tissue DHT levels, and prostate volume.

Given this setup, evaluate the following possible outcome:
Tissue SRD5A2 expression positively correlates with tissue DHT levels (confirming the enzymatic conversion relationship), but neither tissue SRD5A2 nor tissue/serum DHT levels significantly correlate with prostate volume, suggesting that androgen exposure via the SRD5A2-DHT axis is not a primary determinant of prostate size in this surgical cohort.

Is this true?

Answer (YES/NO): NO